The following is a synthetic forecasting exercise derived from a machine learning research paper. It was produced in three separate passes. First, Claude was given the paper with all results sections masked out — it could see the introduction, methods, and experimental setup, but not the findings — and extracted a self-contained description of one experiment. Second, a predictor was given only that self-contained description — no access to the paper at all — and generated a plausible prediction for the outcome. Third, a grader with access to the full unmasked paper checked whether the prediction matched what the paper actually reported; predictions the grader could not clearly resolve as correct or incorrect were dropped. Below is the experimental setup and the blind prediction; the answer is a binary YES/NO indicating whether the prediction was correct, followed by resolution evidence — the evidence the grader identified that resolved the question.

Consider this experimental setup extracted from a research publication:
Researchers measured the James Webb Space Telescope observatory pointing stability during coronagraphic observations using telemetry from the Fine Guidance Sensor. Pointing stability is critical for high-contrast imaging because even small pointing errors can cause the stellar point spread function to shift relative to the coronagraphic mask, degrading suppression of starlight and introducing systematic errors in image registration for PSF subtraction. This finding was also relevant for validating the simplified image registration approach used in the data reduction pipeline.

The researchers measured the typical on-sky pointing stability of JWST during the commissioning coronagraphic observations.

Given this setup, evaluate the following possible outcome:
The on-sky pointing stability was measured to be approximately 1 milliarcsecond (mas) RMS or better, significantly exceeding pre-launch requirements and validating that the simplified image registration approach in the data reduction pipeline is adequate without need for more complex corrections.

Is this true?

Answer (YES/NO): YES